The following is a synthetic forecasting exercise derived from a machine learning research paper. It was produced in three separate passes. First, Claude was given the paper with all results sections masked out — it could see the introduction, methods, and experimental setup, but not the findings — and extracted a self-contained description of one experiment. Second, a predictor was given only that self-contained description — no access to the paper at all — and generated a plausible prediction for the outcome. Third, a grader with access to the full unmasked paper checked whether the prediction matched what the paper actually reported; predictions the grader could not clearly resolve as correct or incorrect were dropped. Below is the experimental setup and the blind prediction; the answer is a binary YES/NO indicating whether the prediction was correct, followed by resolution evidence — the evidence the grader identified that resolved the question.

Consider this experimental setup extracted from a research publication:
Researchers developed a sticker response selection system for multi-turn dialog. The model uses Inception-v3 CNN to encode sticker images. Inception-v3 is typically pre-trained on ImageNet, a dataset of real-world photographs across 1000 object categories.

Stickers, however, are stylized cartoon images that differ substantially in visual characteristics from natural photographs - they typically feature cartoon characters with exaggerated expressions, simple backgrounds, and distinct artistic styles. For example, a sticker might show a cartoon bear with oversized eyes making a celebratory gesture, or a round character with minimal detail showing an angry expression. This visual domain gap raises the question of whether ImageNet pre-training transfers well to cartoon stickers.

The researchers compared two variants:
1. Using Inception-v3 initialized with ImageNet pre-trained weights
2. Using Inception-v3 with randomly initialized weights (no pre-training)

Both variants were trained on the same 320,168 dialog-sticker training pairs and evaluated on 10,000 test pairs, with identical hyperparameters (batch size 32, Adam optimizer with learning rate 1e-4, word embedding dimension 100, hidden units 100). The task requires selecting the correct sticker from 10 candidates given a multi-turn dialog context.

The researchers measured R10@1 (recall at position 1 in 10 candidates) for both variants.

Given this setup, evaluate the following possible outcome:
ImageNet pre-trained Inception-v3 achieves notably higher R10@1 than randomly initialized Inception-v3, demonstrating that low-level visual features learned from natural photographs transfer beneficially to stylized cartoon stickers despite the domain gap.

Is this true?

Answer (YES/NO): YES